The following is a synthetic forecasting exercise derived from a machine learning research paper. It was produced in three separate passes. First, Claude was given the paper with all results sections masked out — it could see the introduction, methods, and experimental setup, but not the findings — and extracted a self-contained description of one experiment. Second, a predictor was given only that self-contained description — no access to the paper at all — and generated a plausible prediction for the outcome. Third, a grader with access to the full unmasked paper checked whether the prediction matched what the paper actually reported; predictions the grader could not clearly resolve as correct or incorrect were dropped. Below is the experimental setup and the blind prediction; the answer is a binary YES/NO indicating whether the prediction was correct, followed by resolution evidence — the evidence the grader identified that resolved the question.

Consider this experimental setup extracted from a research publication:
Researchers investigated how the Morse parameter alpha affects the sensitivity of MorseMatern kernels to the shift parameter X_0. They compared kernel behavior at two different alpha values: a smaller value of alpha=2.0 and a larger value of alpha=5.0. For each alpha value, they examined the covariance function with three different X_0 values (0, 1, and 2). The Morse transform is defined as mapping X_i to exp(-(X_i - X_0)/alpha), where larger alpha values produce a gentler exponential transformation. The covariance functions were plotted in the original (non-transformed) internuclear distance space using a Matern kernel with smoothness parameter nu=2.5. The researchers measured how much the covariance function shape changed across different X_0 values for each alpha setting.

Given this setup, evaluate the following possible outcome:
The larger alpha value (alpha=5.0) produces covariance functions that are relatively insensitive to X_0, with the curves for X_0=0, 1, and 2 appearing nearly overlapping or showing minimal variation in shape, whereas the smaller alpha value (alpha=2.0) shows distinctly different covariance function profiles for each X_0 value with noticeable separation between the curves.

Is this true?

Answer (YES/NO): YES